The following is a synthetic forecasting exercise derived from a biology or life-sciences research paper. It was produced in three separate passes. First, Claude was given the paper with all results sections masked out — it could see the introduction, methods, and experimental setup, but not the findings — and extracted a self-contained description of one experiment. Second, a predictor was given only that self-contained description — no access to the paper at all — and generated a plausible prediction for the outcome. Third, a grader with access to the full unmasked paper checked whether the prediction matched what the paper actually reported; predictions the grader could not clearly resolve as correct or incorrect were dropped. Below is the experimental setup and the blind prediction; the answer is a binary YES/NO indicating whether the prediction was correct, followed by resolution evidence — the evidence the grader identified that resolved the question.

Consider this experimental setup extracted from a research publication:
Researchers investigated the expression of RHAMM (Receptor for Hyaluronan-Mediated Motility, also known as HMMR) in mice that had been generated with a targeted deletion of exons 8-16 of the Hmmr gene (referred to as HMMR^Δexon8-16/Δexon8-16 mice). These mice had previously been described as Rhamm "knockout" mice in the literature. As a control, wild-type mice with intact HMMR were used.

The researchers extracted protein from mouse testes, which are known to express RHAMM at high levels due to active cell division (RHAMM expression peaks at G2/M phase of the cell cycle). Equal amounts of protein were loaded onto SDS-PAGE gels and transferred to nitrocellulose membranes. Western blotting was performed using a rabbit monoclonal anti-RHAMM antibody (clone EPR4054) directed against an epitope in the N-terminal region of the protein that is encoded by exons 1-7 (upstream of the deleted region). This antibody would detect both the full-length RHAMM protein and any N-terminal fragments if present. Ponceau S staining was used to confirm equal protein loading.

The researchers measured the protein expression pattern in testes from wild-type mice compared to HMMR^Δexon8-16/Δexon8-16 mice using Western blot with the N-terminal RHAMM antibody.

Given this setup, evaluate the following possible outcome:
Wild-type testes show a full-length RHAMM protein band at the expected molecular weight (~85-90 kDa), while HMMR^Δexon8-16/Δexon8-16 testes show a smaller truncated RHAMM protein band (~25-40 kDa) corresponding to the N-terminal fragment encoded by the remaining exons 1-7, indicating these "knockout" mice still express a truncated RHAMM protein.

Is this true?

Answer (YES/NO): YES